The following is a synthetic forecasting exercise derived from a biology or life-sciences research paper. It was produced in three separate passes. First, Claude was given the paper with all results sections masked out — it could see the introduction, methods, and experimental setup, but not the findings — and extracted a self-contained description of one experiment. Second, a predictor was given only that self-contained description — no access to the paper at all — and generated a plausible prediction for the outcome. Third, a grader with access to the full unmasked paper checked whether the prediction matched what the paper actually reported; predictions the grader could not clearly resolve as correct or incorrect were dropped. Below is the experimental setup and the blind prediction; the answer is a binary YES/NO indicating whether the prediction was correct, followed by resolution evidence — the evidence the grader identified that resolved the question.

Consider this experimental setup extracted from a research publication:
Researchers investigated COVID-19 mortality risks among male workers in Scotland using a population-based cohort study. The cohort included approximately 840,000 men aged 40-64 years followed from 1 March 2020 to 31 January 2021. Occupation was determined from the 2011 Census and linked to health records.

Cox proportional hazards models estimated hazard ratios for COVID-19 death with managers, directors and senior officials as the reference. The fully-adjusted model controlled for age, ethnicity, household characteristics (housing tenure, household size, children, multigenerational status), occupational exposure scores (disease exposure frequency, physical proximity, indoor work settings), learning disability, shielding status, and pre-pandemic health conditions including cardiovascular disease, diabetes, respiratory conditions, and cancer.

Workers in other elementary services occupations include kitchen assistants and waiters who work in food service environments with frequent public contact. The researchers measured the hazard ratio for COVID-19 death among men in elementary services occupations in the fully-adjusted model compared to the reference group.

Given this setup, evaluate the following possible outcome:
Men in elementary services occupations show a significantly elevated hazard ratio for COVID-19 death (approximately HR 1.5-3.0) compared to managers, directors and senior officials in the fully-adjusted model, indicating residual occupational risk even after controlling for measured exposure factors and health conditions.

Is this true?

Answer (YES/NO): YES